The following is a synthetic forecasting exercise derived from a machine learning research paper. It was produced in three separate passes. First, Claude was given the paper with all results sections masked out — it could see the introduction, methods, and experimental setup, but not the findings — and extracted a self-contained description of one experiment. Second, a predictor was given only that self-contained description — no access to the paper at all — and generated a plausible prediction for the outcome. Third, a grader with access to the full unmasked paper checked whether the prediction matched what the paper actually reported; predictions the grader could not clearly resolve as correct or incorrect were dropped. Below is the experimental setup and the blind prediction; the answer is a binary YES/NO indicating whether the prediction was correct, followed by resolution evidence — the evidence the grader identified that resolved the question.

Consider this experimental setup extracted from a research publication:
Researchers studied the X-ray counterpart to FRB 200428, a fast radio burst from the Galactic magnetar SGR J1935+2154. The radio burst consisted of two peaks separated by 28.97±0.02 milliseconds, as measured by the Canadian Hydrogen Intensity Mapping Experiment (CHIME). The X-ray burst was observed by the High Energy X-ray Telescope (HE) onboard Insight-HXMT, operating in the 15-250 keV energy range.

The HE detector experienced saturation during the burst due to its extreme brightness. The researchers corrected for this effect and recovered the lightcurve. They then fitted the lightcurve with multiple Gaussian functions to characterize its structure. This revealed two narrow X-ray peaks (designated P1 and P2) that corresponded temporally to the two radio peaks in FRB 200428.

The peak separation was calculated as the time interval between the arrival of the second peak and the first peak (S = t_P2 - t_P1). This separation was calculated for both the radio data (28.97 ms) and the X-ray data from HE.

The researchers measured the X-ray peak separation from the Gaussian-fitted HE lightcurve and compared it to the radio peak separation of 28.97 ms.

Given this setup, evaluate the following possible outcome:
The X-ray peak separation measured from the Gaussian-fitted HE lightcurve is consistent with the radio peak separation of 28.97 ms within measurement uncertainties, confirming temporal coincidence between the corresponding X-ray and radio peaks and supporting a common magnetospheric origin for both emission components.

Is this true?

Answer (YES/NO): NO